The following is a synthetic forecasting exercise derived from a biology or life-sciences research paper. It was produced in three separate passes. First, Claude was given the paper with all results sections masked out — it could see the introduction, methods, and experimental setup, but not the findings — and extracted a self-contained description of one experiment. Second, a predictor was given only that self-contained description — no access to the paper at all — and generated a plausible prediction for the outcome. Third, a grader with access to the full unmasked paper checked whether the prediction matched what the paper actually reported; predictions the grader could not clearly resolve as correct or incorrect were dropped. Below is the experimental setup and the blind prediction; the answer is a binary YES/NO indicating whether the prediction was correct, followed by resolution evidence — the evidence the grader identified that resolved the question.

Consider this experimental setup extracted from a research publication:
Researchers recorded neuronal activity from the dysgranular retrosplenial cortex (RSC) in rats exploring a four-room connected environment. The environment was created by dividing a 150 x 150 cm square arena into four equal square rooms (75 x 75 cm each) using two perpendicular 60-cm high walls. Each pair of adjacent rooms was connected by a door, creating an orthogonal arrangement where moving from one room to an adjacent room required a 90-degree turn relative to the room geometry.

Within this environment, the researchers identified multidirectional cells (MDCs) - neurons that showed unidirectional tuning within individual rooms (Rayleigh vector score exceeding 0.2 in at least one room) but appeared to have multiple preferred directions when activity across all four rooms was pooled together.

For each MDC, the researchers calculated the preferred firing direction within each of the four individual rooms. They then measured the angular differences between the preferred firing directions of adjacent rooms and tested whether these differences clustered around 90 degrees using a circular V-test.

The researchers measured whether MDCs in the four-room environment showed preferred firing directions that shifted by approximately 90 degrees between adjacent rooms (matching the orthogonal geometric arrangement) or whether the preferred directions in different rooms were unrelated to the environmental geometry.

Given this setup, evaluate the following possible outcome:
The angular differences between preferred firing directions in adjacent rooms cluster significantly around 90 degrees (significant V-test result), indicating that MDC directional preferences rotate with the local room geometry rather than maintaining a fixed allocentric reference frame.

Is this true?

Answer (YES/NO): YES